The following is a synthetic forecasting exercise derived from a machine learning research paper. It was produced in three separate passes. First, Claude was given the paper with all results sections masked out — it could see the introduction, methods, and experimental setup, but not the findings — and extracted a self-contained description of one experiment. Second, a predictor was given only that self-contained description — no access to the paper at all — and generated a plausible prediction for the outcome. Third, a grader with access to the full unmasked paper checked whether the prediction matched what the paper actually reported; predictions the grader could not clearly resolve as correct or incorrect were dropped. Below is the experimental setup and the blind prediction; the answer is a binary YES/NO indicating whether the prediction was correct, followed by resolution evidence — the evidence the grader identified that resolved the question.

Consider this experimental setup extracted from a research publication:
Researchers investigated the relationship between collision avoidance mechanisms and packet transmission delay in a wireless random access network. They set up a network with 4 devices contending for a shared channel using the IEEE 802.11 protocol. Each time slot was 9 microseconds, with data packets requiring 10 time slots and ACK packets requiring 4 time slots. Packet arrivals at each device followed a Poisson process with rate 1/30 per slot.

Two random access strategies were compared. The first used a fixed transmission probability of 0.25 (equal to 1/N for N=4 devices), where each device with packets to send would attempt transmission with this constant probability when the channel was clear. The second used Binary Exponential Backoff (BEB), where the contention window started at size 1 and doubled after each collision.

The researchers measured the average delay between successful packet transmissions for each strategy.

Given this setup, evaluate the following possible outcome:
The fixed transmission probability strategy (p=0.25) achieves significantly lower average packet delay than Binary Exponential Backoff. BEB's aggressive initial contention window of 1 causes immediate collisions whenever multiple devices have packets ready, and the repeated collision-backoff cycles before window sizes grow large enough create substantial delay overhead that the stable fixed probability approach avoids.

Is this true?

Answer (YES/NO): NO